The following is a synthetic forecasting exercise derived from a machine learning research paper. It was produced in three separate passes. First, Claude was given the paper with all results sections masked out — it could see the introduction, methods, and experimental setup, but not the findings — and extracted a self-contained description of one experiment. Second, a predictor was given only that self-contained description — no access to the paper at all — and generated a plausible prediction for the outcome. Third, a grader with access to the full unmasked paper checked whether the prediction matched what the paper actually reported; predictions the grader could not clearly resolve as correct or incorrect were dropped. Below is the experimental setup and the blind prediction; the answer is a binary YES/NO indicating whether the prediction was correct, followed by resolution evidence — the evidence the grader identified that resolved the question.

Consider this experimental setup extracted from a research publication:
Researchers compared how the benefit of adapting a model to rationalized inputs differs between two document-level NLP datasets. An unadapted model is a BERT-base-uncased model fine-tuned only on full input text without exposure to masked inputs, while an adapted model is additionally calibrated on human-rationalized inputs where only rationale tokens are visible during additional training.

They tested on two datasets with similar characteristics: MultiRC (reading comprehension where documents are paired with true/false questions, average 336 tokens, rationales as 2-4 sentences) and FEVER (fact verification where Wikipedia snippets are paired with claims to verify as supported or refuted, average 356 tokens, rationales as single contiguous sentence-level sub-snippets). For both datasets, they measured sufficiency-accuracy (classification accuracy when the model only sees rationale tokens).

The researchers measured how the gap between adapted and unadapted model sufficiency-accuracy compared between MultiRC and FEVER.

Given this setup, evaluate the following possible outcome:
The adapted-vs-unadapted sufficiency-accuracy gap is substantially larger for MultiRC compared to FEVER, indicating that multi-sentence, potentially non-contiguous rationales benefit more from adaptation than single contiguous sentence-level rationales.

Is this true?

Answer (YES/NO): YES